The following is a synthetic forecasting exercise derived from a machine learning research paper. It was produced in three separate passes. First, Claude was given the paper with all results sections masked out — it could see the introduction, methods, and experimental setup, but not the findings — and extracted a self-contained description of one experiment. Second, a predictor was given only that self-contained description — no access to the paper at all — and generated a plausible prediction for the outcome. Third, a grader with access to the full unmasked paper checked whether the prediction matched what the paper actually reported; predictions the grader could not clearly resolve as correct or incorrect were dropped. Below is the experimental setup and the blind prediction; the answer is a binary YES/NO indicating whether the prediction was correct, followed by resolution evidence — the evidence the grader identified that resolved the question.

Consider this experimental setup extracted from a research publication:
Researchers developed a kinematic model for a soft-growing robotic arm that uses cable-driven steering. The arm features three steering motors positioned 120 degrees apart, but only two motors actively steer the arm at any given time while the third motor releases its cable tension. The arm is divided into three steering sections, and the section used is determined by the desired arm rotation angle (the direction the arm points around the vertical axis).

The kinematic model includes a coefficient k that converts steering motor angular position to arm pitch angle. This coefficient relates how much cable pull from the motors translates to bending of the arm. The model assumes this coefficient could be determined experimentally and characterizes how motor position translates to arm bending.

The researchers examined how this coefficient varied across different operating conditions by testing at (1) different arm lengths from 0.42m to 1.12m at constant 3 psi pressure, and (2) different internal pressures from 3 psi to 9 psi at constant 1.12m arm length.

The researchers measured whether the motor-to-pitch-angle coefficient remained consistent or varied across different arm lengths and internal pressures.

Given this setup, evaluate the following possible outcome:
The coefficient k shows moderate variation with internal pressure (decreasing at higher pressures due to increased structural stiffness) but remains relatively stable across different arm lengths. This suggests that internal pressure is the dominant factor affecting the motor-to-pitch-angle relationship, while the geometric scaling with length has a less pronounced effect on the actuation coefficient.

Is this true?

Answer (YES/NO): NO